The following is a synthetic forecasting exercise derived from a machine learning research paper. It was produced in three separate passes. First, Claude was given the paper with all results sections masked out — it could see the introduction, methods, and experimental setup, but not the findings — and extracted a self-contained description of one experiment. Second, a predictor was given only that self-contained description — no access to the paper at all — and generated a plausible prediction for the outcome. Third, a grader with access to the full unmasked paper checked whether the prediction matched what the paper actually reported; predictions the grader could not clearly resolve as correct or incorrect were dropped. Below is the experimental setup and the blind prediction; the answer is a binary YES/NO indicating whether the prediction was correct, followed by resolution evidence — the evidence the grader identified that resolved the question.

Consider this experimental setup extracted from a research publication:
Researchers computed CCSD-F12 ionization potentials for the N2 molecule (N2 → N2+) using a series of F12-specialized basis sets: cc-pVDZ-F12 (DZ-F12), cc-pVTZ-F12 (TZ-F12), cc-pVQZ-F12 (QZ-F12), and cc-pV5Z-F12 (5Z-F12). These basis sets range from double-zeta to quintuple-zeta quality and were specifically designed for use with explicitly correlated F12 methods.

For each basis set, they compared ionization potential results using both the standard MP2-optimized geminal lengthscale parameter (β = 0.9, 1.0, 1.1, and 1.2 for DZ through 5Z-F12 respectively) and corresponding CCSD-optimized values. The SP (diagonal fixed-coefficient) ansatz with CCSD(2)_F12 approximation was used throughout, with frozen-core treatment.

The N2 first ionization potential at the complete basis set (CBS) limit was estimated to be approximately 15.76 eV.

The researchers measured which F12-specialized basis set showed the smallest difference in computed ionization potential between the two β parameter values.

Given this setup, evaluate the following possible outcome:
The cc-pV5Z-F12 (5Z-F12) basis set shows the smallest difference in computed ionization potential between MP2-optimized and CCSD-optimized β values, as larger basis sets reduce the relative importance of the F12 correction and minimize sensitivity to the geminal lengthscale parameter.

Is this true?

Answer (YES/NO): YES